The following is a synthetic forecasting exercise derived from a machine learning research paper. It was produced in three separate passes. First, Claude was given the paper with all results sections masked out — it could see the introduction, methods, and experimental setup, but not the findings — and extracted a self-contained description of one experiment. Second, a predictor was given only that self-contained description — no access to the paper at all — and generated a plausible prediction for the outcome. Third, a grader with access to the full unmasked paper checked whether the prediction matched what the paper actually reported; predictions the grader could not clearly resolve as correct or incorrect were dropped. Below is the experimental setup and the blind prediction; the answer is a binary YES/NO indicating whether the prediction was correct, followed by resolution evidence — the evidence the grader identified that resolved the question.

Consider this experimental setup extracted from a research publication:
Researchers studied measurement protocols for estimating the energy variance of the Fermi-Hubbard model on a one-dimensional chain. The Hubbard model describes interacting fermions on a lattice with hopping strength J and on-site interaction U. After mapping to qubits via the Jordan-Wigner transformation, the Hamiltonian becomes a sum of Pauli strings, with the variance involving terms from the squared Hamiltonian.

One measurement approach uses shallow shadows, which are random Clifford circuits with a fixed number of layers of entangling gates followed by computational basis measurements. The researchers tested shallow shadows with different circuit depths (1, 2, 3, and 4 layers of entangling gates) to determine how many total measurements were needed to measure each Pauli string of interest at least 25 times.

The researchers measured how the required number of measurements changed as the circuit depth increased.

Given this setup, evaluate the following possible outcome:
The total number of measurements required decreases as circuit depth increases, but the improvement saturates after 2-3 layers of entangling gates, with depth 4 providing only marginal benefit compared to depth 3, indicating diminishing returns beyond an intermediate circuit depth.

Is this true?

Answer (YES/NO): NO